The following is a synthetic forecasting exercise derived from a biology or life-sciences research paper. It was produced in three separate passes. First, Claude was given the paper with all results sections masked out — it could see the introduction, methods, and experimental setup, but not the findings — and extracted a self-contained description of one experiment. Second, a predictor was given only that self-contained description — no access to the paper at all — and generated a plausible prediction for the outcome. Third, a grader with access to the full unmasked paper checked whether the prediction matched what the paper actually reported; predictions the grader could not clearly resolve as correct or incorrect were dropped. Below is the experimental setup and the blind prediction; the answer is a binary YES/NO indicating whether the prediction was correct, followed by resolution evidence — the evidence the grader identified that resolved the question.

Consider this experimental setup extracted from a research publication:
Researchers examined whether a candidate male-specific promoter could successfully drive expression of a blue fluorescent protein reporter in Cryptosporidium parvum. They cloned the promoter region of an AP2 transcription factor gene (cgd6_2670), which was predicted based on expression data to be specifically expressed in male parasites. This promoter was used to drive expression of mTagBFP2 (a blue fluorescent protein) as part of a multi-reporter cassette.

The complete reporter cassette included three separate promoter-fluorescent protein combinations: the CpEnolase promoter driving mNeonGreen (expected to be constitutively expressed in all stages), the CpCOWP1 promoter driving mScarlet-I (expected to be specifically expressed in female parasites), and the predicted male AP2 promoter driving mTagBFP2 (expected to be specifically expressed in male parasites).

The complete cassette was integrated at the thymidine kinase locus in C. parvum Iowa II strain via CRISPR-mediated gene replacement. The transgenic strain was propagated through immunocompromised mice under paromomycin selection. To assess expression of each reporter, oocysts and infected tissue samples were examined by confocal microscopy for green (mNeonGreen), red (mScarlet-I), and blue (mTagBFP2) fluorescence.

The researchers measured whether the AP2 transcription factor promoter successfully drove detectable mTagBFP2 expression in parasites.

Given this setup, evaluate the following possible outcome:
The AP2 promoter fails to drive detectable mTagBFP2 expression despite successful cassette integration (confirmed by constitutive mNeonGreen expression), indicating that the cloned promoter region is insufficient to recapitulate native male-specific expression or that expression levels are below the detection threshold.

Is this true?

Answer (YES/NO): YES